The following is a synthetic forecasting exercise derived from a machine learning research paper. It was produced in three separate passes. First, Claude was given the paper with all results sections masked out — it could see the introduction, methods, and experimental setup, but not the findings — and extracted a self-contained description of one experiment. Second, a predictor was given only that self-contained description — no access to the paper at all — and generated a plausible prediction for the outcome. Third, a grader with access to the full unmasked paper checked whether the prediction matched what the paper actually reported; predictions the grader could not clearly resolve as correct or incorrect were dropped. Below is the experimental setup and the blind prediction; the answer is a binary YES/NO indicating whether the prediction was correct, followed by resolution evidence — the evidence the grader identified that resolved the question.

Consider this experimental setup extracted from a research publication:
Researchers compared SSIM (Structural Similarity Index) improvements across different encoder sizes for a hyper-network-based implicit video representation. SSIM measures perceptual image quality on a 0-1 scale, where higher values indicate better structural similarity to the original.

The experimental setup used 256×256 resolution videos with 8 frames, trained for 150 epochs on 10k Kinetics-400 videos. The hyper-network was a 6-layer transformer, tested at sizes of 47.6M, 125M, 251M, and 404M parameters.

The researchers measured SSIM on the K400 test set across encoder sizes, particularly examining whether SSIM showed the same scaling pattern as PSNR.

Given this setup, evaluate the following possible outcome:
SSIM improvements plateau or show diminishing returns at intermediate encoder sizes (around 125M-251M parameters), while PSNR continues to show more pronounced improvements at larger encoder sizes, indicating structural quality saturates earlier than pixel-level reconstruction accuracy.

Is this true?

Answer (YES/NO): NO